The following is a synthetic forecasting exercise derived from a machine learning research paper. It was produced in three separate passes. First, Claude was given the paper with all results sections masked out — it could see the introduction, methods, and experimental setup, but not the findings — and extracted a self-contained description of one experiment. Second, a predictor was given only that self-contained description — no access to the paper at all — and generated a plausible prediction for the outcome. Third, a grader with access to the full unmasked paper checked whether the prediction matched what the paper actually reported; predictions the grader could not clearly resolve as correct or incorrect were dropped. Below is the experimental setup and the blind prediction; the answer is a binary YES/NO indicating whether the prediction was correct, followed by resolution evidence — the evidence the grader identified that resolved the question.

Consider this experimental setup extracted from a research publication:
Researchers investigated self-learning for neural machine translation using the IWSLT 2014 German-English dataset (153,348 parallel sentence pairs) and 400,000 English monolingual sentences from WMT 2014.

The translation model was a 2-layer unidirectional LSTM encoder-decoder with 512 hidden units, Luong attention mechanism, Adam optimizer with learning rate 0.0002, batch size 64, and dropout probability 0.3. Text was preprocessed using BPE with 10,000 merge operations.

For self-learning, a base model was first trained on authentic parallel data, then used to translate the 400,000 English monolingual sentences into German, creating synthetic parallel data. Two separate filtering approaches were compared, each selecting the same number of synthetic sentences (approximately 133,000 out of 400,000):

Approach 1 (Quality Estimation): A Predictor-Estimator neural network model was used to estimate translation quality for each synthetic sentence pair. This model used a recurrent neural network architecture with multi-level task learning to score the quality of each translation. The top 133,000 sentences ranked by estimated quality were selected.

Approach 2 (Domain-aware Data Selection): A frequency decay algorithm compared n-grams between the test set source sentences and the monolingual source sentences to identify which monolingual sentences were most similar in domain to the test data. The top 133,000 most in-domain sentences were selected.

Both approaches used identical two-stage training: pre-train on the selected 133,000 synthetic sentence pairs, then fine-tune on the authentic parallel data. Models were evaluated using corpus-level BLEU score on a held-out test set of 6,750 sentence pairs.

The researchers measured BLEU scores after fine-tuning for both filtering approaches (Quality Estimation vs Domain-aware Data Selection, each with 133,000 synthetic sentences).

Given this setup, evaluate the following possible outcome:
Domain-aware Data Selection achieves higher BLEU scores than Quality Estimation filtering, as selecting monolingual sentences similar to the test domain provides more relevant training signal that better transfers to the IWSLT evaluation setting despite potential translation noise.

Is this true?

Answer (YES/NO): NO